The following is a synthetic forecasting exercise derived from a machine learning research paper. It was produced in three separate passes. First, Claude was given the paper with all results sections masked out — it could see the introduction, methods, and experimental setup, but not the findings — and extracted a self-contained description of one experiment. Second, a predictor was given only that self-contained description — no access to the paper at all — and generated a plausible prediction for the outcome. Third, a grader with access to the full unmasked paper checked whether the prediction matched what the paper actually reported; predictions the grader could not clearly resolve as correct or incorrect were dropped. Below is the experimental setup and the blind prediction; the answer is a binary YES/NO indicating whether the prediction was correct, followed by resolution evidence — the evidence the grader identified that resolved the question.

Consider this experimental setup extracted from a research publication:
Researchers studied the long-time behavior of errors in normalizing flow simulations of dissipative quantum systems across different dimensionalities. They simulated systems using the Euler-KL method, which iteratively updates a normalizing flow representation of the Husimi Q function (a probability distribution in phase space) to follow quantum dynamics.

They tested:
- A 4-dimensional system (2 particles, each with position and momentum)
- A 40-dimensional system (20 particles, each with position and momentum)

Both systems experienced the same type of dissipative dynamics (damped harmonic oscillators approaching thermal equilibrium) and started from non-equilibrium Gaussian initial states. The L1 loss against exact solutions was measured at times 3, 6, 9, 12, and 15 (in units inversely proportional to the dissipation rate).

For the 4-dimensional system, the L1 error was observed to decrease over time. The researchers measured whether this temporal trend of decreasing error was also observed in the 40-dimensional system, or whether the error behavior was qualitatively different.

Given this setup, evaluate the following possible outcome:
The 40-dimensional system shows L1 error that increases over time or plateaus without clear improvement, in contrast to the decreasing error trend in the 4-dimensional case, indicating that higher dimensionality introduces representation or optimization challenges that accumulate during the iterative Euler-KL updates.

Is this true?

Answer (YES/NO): NO